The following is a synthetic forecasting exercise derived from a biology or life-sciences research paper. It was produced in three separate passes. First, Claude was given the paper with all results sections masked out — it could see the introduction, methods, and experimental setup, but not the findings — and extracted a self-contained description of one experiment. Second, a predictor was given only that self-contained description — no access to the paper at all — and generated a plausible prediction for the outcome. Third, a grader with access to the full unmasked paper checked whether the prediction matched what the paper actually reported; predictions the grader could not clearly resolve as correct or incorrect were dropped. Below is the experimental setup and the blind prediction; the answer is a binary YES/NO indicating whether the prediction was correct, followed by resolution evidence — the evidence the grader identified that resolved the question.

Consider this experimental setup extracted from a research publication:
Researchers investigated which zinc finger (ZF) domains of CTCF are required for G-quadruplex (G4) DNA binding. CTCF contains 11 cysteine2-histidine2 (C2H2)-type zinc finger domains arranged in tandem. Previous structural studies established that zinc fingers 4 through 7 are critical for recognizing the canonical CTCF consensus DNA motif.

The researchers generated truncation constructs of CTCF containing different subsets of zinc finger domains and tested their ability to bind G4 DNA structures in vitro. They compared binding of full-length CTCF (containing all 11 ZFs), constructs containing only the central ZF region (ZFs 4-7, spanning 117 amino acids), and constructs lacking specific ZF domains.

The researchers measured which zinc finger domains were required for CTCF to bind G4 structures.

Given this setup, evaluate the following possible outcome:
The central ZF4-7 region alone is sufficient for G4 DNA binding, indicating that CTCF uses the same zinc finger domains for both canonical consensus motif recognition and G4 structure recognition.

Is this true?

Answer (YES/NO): YES